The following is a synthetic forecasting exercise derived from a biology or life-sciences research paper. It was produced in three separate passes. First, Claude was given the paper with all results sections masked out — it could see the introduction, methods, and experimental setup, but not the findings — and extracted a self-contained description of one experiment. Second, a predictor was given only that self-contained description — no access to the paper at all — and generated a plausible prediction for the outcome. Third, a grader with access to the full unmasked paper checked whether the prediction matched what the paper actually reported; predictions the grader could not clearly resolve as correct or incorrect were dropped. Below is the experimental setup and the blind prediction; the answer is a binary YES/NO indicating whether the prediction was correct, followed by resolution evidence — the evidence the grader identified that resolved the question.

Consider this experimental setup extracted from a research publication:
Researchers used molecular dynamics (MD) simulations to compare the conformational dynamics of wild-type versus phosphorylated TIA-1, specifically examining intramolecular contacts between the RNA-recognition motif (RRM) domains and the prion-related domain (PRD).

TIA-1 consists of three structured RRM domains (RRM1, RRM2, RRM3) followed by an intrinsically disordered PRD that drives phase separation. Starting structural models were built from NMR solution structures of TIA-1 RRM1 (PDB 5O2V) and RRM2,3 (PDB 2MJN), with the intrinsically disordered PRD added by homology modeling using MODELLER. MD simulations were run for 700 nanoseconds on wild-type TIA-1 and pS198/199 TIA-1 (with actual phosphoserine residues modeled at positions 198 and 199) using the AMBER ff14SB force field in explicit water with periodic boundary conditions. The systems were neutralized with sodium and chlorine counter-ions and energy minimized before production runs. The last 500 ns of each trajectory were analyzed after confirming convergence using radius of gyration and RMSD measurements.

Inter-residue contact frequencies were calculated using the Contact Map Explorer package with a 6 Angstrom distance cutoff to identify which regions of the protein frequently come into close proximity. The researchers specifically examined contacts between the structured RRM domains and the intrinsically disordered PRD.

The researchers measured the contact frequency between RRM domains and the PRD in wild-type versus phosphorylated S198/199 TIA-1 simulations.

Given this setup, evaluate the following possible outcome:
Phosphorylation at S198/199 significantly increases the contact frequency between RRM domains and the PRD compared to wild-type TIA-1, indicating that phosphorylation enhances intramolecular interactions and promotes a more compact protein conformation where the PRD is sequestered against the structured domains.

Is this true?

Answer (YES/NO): NO